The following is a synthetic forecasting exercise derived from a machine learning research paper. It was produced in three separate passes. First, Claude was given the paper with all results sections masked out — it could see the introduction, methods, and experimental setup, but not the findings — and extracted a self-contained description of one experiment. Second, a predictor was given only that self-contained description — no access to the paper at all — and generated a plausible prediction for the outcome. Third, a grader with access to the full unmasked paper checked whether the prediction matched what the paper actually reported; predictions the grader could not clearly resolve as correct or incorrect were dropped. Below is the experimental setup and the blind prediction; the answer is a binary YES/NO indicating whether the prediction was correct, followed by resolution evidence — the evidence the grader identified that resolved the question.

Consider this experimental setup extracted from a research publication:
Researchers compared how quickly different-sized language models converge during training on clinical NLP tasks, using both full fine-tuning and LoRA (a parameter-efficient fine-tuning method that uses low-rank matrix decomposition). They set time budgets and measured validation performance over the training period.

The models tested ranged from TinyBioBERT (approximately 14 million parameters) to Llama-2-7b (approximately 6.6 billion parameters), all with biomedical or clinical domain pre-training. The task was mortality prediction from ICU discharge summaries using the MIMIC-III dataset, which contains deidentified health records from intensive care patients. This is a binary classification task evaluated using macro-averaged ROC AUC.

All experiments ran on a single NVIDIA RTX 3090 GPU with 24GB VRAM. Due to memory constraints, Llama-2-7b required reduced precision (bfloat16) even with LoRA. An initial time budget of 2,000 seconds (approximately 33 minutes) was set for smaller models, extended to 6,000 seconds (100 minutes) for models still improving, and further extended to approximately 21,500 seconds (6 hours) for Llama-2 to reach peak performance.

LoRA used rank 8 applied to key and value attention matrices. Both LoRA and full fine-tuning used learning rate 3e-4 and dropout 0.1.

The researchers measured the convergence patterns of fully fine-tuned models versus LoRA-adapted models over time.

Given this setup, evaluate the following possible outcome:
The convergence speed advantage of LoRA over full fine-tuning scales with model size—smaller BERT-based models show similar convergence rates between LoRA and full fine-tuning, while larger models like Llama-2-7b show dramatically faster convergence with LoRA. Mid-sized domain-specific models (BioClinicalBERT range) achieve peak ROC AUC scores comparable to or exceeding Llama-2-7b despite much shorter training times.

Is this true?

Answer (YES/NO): NO